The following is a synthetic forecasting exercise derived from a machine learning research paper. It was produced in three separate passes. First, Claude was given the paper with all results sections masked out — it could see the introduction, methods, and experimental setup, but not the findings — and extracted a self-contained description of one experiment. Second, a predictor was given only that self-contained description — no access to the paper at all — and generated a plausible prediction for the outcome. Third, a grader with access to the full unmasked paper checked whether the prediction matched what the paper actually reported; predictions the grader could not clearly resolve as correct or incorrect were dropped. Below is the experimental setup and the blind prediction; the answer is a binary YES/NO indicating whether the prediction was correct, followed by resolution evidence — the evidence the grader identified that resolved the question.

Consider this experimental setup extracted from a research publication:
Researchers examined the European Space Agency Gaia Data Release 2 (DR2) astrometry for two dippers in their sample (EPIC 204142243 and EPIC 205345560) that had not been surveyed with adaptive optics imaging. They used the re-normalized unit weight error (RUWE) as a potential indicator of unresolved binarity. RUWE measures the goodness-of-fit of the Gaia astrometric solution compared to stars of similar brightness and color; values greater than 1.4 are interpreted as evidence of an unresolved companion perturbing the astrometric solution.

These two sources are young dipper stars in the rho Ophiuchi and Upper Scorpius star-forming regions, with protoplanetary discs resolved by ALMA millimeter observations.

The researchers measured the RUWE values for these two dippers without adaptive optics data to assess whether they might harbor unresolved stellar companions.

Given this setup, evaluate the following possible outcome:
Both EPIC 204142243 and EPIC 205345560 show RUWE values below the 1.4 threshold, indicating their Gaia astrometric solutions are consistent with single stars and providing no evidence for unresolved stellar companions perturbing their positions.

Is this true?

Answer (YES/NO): YES